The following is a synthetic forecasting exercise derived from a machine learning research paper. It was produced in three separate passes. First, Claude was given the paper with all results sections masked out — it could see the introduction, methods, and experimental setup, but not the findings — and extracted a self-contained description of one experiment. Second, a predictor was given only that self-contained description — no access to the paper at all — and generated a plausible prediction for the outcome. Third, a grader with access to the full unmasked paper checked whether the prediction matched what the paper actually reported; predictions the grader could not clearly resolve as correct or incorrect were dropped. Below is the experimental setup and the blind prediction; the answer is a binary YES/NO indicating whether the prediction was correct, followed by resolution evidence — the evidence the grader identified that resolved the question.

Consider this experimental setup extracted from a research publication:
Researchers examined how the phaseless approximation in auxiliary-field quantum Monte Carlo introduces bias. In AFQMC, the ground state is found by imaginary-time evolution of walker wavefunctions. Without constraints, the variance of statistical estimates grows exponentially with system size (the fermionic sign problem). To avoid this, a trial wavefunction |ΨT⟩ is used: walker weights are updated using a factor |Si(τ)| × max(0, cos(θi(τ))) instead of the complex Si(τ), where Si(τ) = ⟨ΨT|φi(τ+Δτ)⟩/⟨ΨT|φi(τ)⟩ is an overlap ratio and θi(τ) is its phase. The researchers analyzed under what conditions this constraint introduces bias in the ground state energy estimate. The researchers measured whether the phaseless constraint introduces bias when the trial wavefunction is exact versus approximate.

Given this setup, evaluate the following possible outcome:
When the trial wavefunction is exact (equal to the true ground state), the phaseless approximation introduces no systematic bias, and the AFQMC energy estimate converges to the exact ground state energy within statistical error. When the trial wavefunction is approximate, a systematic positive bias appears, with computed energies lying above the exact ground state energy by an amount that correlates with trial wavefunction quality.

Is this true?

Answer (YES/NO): NO